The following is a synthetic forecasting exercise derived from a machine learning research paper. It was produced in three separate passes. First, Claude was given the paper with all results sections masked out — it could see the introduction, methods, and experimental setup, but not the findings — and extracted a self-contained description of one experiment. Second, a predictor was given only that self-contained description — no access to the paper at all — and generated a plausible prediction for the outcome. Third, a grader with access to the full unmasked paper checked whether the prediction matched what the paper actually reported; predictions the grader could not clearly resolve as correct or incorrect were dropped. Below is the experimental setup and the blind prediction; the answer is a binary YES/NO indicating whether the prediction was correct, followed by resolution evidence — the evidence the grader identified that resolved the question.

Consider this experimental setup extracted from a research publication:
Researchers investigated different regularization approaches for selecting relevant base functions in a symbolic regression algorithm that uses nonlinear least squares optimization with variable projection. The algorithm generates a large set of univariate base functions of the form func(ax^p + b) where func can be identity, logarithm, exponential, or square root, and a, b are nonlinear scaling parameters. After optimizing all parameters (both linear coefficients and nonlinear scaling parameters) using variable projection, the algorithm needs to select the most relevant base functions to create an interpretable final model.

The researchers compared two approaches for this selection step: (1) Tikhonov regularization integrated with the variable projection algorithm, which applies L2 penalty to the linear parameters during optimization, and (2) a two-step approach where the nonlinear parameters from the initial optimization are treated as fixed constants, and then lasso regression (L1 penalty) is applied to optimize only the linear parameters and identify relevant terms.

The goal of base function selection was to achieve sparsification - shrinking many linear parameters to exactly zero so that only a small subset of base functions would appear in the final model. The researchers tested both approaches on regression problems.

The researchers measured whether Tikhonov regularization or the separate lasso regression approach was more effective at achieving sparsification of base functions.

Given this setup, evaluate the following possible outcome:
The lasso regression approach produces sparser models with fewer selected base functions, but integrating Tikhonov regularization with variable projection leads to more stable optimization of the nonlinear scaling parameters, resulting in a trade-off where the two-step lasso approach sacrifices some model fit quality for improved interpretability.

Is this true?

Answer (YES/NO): NO